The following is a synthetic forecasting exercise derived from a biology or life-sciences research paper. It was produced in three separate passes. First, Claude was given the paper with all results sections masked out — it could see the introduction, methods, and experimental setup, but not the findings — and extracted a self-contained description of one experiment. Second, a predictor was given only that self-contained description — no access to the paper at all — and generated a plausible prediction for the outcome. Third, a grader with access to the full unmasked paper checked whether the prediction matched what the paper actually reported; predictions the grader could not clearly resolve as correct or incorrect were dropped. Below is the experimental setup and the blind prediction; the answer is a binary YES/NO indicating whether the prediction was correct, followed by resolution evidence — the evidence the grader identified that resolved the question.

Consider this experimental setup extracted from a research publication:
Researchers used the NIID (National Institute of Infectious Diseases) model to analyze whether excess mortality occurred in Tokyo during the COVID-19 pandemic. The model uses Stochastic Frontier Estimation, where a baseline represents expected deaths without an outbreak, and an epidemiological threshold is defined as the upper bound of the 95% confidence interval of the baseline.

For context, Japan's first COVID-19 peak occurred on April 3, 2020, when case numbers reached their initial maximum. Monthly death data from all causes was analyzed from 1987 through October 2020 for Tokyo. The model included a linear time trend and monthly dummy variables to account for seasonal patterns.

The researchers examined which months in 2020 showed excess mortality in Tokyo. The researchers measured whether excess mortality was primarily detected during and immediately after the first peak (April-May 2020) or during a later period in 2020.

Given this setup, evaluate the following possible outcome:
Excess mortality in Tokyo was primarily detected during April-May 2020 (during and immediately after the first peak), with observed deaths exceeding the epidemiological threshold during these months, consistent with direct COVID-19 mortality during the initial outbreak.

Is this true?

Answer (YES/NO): NO